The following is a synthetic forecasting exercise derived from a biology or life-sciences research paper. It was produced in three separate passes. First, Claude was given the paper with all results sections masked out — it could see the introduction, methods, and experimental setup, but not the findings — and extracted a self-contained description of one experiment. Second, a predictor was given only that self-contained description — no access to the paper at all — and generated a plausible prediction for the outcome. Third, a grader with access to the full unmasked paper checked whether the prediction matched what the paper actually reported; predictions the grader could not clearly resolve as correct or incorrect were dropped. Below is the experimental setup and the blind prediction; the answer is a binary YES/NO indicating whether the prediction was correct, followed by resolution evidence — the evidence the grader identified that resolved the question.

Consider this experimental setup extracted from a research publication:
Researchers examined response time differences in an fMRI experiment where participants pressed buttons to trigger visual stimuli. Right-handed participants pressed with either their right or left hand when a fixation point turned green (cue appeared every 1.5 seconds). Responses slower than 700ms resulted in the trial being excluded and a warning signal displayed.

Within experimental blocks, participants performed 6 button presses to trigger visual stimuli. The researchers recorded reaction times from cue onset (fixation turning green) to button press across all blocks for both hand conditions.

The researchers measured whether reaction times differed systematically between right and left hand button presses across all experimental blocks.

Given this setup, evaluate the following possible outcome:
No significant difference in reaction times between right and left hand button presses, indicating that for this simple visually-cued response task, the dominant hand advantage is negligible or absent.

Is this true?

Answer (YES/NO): YES